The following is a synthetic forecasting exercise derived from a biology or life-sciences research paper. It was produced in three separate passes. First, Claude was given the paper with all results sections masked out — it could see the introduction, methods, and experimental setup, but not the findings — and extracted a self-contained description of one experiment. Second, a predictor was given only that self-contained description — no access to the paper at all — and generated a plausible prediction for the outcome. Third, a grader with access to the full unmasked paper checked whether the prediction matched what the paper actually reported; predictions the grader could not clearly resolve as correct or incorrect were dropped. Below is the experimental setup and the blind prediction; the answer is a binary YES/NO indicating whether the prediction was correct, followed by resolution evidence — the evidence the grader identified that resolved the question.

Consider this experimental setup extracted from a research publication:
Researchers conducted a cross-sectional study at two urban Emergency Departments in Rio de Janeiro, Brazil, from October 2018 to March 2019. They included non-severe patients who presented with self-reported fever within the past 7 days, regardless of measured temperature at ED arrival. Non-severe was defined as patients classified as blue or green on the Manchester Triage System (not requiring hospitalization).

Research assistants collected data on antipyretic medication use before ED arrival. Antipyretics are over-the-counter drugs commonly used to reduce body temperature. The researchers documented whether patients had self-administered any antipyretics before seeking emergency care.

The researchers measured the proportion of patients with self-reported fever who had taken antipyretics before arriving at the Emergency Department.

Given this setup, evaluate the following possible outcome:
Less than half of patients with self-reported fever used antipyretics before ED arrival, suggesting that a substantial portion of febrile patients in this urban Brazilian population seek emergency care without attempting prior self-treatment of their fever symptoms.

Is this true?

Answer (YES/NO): NO